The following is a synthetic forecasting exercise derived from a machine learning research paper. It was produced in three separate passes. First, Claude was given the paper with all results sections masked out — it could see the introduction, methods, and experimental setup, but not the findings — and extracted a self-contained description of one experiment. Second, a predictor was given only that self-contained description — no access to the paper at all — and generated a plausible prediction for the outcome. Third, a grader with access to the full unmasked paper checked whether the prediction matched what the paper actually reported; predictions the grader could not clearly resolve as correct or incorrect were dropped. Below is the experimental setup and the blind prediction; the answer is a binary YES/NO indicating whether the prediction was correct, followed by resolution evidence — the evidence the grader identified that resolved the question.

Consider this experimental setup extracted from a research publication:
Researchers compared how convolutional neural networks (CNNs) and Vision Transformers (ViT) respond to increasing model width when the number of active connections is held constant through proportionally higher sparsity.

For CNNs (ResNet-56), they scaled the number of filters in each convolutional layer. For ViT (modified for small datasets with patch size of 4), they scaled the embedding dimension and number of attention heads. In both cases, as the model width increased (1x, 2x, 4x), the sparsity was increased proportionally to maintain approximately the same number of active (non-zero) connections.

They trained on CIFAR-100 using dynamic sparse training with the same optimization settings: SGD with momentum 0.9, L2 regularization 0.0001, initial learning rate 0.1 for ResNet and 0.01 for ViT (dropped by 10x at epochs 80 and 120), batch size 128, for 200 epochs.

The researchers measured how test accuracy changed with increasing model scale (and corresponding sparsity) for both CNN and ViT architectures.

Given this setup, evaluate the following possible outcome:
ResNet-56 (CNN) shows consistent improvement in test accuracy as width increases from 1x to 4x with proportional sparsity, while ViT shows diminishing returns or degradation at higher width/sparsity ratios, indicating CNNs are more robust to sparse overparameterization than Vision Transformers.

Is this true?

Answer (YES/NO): YES